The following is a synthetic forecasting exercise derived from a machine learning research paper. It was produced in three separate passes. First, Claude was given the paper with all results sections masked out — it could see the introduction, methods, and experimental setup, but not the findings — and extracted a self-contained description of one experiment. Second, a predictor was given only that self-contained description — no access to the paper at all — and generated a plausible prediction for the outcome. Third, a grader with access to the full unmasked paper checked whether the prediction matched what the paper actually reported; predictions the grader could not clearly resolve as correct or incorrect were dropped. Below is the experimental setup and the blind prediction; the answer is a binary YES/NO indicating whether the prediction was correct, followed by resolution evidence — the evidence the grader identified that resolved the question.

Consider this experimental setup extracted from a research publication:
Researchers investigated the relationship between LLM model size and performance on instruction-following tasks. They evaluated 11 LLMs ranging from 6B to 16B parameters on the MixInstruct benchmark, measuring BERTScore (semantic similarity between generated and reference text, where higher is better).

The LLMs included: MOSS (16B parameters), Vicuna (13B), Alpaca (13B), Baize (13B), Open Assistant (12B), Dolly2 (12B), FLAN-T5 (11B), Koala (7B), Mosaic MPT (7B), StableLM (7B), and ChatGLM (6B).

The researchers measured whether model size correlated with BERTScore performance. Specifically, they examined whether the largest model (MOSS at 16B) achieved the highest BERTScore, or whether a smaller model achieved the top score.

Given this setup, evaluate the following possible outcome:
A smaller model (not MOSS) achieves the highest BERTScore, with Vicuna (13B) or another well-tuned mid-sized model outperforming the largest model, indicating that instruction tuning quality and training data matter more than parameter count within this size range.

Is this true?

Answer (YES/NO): YES